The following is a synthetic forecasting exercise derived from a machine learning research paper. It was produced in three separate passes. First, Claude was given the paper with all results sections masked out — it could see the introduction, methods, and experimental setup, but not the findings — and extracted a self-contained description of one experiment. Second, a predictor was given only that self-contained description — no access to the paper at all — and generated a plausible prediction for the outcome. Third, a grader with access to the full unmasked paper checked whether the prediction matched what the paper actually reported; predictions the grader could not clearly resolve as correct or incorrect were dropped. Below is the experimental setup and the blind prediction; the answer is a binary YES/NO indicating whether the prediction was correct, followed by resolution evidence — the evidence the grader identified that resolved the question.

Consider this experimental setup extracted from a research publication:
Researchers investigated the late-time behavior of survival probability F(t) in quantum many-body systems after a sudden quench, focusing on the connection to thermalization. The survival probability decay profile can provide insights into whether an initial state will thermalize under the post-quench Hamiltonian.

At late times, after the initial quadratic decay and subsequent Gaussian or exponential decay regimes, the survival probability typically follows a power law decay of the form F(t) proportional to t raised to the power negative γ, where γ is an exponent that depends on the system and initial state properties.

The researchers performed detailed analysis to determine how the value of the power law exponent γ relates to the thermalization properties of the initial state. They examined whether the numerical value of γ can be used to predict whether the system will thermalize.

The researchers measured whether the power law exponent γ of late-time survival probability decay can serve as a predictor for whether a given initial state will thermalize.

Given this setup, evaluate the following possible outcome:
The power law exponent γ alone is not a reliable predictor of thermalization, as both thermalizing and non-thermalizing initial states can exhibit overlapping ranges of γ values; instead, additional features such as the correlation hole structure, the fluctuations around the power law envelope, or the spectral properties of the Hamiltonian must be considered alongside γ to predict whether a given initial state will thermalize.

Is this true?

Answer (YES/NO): NO